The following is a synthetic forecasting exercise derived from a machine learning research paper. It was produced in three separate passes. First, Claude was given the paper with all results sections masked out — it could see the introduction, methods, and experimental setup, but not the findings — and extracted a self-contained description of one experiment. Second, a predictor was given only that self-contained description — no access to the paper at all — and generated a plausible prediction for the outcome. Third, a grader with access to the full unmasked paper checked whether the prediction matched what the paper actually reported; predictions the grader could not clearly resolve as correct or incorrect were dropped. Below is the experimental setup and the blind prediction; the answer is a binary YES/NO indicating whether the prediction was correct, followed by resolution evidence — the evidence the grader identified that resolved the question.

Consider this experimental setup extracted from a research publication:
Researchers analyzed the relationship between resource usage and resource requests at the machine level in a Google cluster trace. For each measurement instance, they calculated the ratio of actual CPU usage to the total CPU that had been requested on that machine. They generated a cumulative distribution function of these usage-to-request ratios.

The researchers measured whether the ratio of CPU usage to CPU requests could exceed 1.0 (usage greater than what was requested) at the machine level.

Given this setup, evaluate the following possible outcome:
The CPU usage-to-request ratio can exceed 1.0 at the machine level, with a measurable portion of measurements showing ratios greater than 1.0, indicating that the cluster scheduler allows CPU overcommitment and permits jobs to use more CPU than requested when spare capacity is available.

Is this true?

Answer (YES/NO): YES